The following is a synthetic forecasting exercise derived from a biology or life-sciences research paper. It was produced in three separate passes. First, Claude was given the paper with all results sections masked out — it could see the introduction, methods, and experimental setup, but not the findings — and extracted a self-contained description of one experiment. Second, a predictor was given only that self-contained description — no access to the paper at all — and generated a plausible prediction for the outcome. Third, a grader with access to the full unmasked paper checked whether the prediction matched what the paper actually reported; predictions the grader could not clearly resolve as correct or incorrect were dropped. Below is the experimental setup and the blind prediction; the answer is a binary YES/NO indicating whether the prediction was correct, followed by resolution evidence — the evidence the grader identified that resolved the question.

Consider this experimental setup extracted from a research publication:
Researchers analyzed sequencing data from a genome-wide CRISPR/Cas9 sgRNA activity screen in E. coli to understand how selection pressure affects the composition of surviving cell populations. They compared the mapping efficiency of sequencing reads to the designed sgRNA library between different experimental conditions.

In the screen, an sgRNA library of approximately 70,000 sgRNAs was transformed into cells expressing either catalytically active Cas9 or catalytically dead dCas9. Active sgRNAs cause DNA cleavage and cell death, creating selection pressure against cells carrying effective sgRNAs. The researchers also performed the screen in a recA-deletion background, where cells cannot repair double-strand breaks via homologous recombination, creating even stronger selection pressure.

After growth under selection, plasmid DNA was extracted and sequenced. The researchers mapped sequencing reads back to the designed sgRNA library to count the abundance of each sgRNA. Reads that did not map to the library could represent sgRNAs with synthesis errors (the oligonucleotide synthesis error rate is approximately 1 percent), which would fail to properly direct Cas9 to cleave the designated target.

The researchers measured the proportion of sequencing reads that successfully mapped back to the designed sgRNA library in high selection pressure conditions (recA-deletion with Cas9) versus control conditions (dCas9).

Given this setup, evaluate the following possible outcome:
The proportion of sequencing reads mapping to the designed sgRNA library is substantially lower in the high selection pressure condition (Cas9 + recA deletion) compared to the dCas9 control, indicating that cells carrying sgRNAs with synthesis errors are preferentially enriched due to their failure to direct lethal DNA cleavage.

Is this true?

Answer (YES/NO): YES